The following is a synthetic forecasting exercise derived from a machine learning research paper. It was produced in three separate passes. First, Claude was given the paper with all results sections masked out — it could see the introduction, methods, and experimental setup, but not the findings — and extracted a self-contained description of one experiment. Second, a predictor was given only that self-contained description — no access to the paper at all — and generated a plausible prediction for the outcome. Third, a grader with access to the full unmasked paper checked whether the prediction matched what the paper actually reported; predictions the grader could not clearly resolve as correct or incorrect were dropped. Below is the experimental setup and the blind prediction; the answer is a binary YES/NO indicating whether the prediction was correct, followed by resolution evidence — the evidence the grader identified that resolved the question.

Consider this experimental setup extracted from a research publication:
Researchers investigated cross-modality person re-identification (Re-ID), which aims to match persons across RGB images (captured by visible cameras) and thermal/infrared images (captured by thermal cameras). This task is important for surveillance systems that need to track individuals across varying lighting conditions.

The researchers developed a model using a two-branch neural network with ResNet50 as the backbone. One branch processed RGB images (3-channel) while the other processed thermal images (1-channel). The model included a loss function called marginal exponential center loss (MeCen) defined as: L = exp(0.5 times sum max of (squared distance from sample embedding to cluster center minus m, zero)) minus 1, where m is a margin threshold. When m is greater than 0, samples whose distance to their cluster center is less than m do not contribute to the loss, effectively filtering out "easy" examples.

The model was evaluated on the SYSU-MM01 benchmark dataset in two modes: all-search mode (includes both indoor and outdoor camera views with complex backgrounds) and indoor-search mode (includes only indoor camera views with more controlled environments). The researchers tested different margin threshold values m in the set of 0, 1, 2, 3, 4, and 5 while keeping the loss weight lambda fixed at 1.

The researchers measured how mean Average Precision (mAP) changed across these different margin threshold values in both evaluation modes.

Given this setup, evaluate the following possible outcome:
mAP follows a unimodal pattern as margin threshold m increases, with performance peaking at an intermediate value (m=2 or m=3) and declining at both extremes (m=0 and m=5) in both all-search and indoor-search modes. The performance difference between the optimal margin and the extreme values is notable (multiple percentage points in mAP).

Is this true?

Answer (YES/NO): NO